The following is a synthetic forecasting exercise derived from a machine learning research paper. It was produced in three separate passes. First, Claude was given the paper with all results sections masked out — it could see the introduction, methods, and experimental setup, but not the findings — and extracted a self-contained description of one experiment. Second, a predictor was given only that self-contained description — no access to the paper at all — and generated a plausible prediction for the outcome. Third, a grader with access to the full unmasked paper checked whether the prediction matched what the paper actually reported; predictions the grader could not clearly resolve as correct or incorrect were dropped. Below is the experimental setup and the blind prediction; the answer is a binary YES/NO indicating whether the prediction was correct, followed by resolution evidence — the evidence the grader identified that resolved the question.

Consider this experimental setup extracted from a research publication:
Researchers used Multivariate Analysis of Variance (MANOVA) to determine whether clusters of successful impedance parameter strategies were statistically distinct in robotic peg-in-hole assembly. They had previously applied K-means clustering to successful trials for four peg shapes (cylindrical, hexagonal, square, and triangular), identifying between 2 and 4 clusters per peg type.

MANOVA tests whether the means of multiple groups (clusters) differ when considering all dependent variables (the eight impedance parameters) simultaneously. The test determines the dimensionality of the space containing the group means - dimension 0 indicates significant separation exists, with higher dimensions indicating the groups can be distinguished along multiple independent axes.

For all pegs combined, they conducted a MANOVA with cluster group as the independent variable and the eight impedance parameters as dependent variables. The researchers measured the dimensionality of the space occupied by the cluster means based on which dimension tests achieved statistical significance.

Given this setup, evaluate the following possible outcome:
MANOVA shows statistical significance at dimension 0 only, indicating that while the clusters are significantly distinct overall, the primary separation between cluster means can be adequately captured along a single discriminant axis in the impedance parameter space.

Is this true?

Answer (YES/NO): NO